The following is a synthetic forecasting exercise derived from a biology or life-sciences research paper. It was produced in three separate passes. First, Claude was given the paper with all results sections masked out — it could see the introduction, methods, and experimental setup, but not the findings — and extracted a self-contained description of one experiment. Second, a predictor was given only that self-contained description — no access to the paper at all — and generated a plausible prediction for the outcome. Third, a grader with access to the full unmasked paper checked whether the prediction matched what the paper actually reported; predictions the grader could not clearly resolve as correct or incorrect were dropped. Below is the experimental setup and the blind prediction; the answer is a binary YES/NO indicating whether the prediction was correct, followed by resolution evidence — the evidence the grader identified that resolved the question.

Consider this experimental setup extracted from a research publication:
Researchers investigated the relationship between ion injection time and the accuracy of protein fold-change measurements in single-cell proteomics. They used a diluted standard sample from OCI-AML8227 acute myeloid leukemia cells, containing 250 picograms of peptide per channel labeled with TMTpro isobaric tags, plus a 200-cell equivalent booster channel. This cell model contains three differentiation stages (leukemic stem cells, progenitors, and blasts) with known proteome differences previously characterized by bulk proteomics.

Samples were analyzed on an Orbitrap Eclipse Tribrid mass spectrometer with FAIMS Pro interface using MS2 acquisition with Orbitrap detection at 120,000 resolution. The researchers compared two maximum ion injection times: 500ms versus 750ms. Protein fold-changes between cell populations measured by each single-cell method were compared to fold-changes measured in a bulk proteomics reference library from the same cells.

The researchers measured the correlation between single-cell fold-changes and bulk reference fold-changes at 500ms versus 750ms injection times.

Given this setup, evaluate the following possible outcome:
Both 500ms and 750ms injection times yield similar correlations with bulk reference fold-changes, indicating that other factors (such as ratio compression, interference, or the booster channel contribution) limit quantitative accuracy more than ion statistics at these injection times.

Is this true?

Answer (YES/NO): YES